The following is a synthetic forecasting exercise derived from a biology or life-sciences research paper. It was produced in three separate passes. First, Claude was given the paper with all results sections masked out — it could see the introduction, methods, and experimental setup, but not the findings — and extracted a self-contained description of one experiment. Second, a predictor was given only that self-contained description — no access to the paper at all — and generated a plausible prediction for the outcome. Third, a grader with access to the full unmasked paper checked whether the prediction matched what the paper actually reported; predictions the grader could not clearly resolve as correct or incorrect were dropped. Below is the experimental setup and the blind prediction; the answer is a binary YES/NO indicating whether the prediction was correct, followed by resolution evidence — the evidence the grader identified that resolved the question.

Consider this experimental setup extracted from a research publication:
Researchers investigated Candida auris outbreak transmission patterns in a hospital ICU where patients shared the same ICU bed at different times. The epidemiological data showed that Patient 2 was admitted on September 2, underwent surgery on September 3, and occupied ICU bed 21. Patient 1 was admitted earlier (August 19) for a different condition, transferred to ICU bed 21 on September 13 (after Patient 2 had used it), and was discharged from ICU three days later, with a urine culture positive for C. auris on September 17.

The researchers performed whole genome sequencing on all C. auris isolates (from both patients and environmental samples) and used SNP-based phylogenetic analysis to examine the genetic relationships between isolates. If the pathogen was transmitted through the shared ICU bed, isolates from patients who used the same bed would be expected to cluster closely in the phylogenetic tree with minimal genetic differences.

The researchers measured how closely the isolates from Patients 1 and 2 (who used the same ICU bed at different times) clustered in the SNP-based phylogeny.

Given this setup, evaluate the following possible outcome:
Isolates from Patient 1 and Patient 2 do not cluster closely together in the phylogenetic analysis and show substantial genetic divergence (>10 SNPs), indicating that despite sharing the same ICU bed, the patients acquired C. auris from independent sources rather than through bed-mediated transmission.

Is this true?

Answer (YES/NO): NO